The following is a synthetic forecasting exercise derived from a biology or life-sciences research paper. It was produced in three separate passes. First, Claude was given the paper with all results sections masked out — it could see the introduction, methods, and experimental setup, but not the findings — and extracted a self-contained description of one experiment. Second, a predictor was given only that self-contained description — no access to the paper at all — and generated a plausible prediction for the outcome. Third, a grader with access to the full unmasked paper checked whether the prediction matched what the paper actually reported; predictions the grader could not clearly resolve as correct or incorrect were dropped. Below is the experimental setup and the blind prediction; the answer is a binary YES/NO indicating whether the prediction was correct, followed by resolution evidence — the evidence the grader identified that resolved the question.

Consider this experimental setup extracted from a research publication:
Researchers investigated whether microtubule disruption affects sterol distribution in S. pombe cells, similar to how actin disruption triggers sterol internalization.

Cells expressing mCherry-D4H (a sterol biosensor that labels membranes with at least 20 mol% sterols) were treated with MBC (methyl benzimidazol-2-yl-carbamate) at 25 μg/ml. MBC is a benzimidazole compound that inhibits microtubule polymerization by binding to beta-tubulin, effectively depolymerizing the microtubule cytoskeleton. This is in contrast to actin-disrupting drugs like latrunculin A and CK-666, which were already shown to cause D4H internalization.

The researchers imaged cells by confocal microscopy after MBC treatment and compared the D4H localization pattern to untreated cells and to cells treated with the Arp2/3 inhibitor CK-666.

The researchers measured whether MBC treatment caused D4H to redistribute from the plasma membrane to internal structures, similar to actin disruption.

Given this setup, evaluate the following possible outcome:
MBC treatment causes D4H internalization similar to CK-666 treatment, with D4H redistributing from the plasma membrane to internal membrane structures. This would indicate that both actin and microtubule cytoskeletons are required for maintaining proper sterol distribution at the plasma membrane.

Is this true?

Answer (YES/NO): NO